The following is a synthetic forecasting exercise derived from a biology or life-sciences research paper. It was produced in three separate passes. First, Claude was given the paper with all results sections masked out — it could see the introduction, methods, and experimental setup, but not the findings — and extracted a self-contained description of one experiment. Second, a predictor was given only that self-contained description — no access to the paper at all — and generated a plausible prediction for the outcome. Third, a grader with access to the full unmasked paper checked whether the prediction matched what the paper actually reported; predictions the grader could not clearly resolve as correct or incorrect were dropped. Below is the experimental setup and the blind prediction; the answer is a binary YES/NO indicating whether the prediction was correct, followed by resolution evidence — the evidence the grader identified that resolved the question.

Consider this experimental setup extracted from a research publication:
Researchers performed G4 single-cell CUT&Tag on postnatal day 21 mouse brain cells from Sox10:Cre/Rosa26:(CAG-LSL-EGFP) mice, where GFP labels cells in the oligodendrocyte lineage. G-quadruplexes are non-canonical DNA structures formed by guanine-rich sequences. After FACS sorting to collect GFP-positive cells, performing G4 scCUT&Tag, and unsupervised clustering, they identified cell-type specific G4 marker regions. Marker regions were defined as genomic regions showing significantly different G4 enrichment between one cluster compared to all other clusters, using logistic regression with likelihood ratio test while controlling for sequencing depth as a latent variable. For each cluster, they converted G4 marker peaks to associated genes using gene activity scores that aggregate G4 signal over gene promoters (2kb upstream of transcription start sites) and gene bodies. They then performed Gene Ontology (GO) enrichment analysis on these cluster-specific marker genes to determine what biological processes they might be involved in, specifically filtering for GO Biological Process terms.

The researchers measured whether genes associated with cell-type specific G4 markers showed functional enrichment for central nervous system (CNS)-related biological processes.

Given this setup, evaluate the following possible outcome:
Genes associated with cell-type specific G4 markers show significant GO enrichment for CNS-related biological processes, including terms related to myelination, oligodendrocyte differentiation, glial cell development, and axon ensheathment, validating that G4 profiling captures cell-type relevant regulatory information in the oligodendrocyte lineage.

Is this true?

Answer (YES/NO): NO